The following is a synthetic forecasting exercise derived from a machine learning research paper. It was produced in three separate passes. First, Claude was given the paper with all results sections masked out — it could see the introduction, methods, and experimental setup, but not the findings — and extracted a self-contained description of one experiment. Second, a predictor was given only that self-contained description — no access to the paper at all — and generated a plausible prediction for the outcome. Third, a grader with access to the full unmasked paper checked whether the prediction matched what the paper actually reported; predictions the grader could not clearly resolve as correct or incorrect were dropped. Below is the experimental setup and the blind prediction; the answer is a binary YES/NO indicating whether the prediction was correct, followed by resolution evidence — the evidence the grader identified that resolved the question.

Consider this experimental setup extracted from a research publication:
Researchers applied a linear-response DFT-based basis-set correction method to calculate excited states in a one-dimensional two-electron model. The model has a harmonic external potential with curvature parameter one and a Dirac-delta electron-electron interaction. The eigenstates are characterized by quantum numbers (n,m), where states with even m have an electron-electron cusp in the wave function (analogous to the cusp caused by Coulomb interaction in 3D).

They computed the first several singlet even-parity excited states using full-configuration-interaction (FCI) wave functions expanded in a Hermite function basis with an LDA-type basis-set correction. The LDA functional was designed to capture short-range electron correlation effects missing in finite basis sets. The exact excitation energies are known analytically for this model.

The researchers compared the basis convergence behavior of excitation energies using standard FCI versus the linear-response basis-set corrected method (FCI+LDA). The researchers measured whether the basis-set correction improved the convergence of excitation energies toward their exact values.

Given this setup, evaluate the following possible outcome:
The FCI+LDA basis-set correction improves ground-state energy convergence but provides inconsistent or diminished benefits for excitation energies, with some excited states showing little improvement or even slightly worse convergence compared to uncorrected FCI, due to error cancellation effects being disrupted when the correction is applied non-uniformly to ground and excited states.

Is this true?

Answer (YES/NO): NO